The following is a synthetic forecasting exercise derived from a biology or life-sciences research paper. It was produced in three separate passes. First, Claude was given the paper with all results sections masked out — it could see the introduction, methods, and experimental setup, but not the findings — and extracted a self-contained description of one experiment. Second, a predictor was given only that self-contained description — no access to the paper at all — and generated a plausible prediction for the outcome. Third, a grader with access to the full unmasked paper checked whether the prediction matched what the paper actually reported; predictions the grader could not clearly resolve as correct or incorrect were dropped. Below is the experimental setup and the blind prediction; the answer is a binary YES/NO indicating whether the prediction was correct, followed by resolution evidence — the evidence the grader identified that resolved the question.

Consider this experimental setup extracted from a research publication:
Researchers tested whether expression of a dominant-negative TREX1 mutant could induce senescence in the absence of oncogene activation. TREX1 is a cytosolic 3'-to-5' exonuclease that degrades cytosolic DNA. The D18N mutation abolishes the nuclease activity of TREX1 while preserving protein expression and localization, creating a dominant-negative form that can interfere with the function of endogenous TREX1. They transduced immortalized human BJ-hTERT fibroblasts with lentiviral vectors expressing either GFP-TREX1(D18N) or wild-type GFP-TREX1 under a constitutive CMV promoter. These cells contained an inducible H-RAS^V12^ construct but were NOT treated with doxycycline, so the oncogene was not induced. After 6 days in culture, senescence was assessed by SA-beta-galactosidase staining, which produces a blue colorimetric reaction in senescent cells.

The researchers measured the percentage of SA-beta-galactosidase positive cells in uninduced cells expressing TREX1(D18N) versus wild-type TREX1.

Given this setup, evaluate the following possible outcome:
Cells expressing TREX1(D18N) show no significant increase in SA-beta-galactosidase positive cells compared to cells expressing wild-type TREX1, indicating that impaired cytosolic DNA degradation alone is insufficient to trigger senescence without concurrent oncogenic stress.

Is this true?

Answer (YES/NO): NO